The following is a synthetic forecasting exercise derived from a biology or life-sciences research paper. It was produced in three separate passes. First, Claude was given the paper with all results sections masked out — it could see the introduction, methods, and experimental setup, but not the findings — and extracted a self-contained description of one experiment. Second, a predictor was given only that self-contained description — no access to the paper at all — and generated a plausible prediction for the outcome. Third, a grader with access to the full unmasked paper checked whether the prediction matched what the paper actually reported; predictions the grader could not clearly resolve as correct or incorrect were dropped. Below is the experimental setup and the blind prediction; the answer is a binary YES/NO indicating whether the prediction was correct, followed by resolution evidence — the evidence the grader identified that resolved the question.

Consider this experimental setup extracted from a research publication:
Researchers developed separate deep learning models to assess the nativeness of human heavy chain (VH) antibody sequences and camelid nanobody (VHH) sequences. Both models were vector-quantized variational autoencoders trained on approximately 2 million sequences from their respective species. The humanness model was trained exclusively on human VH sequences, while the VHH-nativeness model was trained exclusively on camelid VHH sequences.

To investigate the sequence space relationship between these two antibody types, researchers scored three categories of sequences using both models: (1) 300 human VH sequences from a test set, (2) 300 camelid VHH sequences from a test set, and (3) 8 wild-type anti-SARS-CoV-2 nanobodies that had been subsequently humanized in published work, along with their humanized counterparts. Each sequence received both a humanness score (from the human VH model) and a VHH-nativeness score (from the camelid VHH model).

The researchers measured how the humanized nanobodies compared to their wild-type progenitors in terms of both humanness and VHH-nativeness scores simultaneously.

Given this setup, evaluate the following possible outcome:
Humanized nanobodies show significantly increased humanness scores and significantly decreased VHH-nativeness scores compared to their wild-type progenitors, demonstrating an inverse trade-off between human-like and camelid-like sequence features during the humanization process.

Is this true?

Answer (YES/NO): NO